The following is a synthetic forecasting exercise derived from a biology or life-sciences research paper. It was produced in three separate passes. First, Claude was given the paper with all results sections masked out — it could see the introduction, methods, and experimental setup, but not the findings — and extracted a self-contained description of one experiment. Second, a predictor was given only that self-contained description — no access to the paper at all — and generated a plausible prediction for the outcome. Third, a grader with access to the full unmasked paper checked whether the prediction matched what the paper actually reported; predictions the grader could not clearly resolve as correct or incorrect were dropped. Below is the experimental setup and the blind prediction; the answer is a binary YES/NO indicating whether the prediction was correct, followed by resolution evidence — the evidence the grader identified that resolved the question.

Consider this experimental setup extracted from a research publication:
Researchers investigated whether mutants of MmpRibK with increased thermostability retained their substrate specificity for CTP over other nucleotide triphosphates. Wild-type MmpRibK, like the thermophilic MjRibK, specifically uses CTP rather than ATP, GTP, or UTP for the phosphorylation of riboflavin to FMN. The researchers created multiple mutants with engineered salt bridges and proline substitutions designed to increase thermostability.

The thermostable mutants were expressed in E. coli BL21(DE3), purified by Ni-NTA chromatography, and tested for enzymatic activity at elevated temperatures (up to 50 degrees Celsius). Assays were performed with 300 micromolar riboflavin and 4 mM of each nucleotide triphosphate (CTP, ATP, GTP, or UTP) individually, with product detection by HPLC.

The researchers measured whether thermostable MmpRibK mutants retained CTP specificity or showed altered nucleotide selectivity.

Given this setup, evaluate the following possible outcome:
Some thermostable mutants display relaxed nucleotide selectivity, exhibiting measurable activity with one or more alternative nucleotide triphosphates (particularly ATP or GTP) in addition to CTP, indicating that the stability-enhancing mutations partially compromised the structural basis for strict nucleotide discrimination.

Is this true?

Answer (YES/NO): NO